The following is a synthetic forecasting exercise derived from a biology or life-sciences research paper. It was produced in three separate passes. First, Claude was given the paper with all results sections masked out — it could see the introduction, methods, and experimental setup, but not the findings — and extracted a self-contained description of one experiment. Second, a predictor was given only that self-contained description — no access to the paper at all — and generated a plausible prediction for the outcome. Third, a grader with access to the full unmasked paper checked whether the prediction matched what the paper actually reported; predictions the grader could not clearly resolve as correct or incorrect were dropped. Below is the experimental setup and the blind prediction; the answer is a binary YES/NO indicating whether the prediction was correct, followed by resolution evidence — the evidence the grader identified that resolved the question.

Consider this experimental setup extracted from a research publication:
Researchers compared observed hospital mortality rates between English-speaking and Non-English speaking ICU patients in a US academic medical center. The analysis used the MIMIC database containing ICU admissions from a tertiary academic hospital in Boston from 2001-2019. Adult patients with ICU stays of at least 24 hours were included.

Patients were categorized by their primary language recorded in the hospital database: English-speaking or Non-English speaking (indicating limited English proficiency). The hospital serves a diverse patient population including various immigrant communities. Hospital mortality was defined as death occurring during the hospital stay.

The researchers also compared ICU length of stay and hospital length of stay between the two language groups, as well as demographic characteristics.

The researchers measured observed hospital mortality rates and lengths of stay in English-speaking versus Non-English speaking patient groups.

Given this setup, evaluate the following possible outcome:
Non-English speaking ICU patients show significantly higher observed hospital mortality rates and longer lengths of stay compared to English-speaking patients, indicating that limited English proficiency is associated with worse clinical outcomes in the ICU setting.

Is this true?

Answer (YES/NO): YES